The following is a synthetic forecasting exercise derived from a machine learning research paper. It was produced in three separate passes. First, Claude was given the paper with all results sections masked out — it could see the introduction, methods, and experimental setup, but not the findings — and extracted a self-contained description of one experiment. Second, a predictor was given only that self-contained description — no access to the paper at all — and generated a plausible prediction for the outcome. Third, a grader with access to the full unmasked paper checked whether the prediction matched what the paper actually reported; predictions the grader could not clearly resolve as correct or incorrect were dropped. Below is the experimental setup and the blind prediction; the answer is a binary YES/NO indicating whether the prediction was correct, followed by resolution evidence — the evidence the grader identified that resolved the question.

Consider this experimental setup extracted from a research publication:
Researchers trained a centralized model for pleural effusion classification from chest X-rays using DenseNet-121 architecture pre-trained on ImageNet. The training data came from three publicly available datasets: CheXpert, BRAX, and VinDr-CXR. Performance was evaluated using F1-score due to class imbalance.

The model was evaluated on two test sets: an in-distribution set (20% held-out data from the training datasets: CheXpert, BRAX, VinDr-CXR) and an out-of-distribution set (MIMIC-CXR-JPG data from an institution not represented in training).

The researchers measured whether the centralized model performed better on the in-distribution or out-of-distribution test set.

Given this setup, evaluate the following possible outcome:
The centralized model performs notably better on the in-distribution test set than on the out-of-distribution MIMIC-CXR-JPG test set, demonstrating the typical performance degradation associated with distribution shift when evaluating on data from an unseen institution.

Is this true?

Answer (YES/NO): NO